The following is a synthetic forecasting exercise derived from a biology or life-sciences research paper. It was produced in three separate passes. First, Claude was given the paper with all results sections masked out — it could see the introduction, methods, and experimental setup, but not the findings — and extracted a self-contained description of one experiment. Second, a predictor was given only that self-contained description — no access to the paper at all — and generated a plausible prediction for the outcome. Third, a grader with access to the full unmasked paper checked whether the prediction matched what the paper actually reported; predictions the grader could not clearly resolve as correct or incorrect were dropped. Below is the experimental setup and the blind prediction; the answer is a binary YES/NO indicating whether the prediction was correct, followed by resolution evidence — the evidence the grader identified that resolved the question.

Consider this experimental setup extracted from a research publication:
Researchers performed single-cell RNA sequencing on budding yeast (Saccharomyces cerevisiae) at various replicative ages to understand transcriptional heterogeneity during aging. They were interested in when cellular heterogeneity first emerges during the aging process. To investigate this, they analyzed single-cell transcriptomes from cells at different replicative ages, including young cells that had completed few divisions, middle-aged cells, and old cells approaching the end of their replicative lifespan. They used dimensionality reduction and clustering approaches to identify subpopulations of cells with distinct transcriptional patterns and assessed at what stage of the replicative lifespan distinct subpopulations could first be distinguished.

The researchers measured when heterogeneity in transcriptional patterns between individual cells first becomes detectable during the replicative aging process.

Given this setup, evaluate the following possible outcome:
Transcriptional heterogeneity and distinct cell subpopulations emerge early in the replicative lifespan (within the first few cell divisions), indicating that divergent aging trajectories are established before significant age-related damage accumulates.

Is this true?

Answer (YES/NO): YES